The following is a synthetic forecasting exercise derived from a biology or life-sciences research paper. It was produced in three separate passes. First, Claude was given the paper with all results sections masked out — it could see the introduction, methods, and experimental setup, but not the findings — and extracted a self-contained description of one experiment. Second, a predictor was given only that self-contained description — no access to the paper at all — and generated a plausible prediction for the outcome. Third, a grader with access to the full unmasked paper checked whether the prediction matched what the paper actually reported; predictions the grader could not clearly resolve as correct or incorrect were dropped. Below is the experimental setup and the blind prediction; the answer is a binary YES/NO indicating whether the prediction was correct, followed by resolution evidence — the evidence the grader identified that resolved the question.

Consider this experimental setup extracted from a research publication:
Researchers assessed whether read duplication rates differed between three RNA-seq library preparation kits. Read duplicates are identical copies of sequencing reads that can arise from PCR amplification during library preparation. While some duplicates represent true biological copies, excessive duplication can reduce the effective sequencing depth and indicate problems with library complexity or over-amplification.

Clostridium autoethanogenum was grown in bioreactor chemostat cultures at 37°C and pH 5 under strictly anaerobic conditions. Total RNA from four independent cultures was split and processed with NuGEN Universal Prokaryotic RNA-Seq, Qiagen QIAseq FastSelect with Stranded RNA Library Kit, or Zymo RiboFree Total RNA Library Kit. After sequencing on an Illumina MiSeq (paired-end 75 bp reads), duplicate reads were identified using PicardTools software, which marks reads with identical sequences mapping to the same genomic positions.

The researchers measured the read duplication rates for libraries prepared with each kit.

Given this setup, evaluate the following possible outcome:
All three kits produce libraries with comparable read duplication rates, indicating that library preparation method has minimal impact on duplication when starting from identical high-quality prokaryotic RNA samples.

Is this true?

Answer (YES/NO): YES